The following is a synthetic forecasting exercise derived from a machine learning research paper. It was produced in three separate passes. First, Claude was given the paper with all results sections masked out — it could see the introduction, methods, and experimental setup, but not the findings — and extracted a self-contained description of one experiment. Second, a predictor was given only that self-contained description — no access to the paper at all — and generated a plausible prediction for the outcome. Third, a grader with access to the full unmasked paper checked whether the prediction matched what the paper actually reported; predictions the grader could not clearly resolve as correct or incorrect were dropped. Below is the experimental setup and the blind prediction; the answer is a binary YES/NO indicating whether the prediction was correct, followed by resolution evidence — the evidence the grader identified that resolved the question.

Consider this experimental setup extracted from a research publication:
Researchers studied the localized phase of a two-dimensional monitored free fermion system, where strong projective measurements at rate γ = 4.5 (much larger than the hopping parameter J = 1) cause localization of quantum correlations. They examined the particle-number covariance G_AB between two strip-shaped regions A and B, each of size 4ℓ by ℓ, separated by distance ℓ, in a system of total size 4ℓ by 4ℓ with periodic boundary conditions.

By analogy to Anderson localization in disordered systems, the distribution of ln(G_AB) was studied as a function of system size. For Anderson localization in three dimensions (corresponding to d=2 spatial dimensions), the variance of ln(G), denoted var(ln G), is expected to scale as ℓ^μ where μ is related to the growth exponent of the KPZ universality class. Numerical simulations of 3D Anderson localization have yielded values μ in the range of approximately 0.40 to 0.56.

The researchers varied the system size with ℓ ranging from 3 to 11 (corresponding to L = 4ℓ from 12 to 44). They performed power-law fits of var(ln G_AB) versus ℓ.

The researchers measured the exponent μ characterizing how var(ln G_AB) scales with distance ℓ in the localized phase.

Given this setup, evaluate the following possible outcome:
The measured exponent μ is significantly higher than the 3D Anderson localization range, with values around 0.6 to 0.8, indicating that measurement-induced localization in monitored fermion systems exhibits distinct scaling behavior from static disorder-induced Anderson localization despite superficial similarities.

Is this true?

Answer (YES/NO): NO